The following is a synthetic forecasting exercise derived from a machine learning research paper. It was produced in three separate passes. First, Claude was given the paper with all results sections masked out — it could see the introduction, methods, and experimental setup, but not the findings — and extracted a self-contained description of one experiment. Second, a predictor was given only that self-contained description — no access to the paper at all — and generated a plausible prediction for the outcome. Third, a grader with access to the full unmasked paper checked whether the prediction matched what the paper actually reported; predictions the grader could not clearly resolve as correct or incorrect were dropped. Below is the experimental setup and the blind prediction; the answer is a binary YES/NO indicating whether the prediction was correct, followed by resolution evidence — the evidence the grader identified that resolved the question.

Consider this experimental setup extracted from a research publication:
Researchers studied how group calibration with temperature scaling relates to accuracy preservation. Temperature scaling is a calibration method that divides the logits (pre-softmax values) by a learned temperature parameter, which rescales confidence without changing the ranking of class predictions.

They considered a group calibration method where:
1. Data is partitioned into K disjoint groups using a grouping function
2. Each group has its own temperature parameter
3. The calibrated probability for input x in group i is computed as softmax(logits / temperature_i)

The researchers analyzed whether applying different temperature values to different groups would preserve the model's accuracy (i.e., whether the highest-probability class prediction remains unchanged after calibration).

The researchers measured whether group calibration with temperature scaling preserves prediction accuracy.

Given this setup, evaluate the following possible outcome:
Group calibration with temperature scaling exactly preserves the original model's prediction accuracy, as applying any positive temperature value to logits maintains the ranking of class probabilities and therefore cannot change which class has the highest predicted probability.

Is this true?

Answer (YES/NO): YES